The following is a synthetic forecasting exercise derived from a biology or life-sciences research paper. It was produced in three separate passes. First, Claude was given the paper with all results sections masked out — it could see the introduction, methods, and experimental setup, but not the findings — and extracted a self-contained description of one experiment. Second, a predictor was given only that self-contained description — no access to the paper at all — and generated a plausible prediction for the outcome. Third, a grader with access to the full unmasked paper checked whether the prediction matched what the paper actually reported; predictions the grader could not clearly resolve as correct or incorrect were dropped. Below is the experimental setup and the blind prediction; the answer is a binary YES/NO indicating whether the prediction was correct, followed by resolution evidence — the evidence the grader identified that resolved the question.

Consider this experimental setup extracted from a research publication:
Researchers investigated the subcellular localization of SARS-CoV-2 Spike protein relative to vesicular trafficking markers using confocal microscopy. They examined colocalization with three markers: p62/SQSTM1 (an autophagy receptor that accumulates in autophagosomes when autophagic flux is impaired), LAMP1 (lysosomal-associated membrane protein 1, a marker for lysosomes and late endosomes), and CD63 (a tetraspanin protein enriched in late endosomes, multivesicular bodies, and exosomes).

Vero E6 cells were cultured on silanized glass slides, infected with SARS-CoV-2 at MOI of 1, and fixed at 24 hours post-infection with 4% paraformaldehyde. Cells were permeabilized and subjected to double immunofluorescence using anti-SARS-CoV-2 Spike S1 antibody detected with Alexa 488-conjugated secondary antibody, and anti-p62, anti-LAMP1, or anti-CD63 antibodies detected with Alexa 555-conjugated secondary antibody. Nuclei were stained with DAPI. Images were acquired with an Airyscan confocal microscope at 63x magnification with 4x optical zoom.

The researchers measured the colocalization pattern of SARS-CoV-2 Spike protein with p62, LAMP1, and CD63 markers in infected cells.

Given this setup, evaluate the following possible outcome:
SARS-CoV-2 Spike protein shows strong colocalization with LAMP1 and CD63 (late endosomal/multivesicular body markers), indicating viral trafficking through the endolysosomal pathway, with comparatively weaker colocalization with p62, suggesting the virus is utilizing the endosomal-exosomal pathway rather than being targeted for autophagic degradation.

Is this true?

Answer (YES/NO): NO